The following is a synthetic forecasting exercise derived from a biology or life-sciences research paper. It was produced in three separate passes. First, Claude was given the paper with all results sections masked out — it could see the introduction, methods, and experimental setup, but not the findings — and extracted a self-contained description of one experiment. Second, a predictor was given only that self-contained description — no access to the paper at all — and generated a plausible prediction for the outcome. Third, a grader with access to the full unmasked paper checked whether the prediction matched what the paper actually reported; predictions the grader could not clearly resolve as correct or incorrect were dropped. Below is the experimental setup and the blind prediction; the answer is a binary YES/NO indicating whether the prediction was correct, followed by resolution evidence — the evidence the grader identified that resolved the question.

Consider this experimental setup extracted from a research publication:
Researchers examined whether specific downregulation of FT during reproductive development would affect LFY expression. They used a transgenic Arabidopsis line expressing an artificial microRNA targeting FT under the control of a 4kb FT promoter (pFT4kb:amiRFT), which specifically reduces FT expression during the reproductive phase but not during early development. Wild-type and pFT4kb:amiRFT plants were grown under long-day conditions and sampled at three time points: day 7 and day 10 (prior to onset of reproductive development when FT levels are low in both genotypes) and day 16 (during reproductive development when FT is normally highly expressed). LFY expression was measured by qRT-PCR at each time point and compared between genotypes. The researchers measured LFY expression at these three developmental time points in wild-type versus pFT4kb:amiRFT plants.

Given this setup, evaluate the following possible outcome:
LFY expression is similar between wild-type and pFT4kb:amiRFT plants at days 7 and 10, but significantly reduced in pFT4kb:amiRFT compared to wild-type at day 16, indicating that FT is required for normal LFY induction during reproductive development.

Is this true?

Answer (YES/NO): YES